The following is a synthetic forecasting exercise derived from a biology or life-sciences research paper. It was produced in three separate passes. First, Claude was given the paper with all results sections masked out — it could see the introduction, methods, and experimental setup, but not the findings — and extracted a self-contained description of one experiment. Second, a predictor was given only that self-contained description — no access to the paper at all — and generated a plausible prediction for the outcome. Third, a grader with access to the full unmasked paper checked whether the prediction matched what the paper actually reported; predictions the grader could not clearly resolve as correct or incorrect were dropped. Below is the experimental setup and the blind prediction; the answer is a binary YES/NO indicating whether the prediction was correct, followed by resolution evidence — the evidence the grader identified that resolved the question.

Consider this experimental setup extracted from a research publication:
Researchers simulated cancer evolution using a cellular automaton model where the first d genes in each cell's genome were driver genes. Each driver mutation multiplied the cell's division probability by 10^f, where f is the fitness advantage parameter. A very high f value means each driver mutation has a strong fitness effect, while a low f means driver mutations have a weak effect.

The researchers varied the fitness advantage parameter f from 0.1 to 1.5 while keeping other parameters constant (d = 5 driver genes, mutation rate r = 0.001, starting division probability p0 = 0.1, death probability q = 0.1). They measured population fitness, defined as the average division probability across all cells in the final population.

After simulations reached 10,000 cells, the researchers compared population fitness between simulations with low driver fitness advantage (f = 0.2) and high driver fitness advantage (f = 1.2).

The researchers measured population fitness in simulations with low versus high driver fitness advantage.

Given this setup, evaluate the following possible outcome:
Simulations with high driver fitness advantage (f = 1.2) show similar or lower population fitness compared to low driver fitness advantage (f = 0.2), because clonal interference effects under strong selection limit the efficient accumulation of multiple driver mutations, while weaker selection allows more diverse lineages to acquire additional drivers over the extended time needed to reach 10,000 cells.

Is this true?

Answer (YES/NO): NO